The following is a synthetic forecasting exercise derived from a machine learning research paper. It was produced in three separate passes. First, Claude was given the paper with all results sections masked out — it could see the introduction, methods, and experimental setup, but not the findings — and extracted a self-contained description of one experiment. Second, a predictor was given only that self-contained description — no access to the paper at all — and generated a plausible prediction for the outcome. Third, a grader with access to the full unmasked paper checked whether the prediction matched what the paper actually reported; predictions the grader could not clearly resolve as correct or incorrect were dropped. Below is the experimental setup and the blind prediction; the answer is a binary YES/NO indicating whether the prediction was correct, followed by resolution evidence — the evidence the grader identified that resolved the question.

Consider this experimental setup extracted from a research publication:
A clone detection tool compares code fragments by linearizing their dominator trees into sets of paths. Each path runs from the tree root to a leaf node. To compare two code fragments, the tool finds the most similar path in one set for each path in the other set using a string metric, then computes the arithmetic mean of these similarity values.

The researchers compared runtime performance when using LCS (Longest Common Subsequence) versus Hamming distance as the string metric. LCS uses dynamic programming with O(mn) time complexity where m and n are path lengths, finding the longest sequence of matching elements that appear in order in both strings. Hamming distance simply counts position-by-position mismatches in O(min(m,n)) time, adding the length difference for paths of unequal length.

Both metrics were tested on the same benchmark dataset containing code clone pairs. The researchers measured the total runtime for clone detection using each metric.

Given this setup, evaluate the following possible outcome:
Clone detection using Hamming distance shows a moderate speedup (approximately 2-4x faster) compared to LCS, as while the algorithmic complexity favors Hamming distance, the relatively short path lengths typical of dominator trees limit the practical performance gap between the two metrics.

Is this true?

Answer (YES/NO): YES